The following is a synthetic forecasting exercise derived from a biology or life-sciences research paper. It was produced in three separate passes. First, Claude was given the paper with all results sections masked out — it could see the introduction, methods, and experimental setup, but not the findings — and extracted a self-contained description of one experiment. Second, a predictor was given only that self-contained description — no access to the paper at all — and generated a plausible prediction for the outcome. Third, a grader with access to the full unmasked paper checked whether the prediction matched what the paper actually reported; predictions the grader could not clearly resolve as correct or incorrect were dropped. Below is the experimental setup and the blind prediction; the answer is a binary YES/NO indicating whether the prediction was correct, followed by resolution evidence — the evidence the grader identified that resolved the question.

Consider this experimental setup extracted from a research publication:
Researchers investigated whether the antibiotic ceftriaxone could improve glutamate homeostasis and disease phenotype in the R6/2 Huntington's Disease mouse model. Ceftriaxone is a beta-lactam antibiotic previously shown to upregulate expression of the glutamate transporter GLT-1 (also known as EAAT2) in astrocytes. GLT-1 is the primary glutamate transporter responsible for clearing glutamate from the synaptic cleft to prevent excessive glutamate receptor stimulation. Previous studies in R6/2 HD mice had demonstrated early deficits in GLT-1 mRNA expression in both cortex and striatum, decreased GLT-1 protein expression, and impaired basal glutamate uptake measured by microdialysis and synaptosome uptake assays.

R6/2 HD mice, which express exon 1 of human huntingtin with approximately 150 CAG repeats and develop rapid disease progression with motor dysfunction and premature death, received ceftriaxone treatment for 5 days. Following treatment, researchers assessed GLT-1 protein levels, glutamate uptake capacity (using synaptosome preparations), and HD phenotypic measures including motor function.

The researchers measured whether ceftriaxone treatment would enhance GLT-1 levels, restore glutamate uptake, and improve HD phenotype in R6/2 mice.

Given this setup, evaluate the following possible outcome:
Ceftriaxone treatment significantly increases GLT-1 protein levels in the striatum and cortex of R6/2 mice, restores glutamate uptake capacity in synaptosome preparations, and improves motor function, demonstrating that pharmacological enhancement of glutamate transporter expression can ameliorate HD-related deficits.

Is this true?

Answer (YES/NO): YES